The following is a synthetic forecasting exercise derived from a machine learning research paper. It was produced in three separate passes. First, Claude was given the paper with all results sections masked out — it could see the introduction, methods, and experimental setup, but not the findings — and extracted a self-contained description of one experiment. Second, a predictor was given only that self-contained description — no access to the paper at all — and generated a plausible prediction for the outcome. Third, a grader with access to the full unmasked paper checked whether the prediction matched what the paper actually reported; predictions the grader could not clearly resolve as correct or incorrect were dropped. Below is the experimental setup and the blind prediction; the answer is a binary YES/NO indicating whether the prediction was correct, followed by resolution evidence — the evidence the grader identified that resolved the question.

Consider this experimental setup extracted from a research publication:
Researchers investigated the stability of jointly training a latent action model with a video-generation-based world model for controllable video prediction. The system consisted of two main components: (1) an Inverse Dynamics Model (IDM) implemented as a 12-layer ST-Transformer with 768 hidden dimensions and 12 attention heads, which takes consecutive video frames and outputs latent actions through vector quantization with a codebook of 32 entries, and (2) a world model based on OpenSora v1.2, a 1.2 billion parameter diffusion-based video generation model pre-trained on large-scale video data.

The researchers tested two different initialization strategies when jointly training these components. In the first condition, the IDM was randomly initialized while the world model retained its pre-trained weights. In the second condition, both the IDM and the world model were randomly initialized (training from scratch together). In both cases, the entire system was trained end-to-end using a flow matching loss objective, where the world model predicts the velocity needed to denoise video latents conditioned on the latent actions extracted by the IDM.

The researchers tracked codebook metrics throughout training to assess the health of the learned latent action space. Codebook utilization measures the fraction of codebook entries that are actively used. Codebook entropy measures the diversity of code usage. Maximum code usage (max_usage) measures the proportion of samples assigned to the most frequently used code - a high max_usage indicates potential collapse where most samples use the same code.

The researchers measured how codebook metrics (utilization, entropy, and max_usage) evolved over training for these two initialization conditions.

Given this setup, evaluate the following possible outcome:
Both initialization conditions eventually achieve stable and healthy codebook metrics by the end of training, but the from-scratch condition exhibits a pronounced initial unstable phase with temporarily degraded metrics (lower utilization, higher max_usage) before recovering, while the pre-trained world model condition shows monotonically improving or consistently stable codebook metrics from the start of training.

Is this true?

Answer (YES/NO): NO